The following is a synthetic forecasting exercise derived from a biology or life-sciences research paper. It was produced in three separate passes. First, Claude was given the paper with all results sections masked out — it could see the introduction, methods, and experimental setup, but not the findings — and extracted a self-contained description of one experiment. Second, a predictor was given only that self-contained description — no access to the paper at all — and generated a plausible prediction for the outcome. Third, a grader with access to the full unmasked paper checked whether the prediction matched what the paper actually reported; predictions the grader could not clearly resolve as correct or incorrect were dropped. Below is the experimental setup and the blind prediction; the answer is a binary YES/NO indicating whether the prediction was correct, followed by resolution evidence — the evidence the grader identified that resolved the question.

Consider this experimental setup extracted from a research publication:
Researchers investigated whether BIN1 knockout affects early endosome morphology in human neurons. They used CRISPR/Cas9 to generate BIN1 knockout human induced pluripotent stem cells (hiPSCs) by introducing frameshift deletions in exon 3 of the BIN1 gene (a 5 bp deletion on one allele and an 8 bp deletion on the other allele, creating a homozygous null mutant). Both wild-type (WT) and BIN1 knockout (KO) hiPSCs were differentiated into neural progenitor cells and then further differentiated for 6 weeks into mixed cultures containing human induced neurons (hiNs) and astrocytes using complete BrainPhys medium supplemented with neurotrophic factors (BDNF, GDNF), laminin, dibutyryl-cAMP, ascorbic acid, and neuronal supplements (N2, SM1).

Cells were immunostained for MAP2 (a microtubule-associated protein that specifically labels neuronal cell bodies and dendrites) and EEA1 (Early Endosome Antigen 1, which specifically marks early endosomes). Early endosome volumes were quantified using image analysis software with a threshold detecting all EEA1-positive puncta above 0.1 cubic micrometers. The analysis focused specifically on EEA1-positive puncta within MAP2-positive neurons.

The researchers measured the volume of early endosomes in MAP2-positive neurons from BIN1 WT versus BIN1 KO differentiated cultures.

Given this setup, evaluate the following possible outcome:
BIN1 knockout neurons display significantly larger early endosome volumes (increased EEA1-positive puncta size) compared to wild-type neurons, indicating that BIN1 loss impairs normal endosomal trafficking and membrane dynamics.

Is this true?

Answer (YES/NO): NO